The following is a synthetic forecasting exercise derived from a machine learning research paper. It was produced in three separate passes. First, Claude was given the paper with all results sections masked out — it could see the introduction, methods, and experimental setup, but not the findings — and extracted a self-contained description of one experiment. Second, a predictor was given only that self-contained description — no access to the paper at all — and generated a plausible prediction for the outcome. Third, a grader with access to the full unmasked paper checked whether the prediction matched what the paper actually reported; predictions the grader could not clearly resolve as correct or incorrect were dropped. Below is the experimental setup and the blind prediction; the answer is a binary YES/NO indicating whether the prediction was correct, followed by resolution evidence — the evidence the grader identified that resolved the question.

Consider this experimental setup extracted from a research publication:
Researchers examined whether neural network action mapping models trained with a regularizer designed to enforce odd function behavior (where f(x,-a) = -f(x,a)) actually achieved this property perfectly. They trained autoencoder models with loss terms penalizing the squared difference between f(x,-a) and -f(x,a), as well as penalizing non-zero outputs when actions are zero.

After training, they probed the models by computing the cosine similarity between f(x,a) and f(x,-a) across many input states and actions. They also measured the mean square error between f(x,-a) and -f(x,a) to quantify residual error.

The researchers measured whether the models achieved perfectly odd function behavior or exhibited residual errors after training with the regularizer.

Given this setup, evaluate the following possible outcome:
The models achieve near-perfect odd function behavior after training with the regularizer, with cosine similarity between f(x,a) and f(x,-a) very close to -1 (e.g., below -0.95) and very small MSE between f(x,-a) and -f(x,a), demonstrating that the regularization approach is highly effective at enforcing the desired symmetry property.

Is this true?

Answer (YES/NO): NO